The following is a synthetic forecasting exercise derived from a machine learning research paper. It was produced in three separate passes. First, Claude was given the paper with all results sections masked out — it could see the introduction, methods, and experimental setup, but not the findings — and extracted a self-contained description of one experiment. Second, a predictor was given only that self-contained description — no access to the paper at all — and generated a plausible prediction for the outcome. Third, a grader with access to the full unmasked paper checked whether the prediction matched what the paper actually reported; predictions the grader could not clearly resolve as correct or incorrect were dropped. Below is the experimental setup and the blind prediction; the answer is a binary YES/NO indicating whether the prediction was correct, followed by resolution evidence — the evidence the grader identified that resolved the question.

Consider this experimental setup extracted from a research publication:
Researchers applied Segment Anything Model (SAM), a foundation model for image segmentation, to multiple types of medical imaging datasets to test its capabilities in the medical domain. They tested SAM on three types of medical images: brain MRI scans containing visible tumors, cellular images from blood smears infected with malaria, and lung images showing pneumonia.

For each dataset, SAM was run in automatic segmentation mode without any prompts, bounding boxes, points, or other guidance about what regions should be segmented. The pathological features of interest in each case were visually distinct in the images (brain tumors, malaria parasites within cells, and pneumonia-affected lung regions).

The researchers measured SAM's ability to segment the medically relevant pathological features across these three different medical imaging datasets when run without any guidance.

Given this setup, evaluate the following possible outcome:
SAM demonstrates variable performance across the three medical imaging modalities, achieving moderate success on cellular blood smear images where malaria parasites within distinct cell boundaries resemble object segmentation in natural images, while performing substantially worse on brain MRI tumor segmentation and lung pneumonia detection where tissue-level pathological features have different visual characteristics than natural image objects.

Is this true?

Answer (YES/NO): NO